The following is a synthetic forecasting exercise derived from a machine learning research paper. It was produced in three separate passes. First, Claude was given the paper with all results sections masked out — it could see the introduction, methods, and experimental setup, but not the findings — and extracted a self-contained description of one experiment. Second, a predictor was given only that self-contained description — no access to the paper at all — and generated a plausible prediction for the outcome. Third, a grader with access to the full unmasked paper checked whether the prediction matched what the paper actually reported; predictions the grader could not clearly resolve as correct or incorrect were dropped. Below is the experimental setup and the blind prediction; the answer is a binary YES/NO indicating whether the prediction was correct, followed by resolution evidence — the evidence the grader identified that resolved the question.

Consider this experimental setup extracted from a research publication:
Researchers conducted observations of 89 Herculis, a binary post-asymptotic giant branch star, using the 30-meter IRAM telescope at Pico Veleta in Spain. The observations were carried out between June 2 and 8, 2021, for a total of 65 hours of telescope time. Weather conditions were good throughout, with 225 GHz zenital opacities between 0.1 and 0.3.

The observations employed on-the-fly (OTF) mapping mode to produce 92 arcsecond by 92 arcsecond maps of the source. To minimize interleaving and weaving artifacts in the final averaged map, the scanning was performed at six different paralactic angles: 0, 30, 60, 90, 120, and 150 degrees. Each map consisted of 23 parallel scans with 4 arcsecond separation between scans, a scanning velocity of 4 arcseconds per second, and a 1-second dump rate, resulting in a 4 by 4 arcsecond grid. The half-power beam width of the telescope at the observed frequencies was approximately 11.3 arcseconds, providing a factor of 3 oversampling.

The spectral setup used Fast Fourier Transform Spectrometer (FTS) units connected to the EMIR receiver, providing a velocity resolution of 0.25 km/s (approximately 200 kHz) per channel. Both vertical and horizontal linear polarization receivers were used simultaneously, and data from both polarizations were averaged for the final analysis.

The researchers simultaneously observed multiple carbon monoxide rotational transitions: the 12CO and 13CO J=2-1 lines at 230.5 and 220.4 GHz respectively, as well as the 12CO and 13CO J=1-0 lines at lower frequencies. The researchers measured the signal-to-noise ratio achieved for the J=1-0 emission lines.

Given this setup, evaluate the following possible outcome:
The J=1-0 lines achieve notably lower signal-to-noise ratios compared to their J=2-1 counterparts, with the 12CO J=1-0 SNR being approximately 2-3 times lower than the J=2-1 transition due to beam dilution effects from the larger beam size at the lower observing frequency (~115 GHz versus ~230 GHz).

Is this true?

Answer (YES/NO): NO